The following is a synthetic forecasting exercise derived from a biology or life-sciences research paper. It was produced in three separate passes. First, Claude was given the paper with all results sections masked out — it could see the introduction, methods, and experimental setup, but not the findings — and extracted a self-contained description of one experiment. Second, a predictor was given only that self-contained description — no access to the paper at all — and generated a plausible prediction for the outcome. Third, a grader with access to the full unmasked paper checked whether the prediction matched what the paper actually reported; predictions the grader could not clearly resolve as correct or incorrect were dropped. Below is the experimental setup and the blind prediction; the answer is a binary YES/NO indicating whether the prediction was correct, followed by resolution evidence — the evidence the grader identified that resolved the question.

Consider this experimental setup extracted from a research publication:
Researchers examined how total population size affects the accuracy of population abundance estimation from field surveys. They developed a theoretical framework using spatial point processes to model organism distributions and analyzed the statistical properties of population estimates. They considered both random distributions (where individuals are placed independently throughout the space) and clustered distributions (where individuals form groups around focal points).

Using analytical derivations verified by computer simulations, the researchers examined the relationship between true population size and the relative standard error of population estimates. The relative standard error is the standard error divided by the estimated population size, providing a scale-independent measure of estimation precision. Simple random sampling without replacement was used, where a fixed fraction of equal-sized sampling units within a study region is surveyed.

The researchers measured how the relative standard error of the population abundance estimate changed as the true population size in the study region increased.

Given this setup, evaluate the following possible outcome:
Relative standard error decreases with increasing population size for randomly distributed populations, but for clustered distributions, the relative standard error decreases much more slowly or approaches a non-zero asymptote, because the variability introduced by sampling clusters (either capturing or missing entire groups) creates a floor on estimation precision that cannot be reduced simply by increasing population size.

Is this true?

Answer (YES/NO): NO